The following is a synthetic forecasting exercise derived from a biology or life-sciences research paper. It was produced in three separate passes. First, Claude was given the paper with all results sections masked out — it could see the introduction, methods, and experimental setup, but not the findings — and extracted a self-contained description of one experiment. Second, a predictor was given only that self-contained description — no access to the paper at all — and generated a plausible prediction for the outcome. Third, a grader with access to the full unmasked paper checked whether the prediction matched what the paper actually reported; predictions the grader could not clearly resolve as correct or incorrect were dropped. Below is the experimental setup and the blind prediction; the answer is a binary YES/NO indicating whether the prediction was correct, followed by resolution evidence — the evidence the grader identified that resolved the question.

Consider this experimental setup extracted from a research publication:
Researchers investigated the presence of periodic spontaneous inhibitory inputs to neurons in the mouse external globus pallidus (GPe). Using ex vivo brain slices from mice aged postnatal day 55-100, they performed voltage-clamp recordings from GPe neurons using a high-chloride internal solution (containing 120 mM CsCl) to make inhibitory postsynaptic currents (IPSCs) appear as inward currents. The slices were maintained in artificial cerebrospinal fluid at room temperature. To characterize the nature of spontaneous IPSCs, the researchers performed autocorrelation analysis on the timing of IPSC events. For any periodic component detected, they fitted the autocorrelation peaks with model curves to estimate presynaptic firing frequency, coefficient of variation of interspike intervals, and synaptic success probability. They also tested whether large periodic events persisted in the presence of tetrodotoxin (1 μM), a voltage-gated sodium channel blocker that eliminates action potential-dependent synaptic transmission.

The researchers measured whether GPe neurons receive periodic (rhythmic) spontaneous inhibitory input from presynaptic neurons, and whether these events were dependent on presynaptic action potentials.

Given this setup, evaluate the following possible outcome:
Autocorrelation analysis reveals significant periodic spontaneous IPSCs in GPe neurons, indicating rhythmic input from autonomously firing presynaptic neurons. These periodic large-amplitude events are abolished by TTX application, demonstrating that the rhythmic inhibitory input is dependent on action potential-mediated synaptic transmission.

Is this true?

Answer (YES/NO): YES